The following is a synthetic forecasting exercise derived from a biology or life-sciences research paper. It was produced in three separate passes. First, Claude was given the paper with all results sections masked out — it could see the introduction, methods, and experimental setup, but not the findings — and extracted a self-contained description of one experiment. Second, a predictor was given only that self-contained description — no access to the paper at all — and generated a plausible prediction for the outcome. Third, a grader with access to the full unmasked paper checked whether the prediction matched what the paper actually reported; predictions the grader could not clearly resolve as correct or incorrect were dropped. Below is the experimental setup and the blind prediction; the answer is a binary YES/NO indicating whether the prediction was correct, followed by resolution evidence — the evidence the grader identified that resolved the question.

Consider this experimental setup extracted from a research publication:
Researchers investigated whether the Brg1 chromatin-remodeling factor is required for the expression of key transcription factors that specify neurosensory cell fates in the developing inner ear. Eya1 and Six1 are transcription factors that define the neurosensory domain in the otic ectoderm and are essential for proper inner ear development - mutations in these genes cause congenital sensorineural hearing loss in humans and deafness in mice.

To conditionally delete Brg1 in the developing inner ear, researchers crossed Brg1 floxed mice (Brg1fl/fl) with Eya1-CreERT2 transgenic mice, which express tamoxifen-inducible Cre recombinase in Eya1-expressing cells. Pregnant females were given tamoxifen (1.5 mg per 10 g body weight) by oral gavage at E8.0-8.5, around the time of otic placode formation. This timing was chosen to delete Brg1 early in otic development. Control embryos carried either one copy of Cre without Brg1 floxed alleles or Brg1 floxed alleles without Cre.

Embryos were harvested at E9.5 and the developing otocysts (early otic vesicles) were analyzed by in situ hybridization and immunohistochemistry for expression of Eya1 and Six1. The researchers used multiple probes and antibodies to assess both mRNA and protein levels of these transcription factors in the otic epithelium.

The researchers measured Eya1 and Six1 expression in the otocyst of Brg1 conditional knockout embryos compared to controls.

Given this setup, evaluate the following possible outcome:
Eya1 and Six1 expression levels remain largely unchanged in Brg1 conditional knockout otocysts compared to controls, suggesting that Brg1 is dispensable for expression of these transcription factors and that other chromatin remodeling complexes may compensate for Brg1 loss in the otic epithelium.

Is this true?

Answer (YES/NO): NO